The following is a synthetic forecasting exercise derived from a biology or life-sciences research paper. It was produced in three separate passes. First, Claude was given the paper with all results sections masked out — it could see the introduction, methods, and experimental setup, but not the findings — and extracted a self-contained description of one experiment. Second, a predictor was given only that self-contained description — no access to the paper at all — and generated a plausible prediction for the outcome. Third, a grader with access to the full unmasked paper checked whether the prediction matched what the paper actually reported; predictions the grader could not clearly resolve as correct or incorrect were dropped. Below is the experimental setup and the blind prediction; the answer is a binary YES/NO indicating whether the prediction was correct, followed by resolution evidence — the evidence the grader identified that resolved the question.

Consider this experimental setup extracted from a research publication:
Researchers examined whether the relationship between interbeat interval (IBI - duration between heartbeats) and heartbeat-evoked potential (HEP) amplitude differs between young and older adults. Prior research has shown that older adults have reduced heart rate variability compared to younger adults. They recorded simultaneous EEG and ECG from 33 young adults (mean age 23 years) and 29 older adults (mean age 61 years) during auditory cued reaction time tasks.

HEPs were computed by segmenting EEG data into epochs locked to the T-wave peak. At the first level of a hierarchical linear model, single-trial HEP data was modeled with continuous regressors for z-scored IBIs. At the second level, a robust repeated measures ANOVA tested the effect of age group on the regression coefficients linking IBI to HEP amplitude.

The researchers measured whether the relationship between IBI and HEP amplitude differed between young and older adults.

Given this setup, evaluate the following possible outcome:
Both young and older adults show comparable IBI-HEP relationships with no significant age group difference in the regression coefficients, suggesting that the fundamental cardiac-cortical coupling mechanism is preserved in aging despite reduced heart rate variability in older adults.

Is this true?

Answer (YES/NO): NO